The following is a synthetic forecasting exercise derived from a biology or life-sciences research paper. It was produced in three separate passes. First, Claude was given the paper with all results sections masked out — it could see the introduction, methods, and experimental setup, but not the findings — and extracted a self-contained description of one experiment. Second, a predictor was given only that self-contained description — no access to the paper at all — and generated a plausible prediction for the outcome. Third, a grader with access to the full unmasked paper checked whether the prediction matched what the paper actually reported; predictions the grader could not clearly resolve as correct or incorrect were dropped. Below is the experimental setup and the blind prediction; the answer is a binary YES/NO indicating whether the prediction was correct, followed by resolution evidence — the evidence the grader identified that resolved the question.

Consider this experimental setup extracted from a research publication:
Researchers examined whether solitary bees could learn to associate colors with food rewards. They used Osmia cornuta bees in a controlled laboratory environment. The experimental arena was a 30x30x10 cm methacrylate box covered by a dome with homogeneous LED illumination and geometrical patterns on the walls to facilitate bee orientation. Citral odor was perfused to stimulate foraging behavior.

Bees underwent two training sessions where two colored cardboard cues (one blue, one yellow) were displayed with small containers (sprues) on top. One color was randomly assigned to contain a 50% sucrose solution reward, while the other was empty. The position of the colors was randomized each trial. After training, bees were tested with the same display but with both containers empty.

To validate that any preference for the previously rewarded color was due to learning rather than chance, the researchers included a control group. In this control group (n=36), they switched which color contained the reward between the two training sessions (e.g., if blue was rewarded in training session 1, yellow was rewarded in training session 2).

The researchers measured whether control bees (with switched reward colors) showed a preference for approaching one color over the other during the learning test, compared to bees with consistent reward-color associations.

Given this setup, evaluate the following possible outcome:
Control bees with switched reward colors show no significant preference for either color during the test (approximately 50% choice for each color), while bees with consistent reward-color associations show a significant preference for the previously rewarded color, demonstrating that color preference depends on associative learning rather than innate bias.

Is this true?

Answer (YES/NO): NO